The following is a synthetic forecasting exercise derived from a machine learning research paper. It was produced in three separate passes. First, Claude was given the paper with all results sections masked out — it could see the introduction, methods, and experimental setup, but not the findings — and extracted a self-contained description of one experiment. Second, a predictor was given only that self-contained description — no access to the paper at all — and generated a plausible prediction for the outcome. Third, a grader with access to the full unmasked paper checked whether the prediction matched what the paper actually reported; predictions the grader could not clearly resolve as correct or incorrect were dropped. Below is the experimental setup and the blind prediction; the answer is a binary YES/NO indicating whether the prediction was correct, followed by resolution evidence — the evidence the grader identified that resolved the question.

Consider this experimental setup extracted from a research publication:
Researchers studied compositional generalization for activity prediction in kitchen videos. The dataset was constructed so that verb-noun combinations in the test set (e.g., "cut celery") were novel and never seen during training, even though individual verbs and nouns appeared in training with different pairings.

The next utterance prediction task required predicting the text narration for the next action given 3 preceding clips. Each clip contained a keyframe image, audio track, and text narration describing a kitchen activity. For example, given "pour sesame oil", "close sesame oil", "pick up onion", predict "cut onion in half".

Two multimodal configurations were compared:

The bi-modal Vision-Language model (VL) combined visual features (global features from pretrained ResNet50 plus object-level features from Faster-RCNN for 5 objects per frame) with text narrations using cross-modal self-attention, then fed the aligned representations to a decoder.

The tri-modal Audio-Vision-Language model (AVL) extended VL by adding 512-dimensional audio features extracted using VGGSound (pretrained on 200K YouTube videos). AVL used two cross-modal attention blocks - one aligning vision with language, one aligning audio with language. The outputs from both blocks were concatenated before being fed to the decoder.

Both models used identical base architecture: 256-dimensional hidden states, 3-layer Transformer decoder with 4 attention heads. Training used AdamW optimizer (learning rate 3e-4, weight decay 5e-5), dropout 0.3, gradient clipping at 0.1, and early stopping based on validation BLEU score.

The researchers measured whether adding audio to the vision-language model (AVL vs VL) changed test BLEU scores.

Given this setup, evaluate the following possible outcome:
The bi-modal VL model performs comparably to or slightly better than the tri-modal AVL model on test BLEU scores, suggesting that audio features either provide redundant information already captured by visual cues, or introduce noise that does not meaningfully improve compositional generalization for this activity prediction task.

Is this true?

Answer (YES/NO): NO